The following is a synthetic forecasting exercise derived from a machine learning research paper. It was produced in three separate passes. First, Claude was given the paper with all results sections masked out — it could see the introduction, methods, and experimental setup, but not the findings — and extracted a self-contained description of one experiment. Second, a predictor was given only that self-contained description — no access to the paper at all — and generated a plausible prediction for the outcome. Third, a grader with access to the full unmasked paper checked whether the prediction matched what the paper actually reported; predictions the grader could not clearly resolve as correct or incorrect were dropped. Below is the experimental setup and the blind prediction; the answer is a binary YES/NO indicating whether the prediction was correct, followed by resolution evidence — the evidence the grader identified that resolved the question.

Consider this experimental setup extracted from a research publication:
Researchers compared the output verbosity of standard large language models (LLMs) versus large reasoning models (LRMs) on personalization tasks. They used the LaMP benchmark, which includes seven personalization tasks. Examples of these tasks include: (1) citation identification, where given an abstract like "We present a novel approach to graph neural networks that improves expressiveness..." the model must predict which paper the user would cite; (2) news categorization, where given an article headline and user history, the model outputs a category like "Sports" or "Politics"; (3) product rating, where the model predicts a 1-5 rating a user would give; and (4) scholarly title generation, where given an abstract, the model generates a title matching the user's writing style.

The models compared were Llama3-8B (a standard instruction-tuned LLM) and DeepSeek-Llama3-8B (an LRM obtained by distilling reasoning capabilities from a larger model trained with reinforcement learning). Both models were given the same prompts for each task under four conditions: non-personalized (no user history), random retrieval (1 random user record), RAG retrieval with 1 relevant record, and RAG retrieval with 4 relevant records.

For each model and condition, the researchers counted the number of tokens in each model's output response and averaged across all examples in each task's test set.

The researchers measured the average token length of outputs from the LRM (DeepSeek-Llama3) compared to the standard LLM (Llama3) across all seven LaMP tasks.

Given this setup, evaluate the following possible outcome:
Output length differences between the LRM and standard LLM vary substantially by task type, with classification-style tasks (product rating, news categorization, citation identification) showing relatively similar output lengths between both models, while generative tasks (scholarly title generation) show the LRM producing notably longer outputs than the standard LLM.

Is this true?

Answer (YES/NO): NO